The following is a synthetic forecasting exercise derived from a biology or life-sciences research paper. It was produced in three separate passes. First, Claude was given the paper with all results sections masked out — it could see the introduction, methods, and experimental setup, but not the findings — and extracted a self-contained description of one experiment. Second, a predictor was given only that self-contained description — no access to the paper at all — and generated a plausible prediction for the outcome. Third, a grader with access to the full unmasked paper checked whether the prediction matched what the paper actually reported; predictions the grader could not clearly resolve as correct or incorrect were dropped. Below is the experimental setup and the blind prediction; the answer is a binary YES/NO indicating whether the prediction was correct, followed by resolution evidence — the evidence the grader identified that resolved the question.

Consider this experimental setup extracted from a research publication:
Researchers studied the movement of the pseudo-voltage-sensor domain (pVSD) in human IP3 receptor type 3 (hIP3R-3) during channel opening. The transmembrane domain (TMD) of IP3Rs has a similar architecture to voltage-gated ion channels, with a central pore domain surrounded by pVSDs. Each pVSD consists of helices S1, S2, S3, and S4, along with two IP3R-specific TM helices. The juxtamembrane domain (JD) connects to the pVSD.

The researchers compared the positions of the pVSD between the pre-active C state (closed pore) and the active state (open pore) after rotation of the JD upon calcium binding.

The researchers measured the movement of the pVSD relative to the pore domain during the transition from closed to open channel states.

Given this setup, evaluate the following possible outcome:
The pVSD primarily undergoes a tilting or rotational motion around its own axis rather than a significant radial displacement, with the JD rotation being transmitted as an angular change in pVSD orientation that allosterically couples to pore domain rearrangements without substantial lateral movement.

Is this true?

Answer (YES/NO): NO